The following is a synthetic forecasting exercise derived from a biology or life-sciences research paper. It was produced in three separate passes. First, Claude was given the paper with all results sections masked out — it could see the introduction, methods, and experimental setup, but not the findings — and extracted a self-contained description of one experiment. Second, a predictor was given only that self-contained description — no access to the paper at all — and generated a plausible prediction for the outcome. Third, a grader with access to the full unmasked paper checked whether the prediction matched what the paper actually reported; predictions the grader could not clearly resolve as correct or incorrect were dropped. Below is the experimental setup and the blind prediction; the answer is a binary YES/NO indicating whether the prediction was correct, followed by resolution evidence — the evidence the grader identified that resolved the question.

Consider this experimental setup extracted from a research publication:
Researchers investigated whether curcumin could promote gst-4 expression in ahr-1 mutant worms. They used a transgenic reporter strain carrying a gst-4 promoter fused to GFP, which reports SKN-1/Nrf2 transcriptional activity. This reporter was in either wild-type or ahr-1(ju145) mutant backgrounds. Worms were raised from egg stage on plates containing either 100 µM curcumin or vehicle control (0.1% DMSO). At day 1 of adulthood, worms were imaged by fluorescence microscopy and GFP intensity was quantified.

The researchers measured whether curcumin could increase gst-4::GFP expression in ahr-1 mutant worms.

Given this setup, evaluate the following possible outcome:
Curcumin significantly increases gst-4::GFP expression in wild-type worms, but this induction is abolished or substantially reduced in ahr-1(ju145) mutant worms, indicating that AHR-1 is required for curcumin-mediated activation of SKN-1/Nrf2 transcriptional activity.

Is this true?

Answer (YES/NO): NO